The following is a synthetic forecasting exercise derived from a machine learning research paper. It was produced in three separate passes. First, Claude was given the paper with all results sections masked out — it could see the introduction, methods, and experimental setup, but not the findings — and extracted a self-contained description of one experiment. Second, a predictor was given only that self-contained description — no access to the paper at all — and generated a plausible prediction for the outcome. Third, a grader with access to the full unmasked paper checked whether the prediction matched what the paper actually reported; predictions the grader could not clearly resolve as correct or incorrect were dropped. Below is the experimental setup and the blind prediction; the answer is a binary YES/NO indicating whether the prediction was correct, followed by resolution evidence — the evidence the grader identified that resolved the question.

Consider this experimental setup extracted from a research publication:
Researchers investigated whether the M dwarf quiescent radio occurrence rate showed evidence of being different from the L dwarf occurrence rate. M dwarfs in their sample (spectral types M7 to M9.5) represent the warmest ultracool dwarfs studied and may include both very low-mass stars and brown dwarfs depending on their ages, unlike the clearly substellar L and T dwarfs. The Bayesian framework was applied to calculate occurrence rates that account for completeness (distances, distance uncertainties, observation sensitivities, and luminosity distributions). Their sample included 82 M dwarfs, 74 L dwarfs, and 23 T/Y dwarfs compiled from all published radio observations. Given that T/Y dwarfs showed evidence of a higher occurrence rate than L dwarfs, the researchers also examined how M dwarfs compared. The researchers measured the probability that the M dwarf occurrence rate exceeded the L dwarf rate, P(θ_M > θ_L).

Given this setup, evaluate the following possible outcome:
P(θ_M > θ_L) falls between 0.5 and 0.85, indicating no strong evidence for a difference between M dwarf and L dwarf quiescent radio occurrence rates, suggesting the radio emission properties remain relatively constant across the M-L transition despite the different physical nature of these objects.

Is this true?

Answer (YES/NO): YES